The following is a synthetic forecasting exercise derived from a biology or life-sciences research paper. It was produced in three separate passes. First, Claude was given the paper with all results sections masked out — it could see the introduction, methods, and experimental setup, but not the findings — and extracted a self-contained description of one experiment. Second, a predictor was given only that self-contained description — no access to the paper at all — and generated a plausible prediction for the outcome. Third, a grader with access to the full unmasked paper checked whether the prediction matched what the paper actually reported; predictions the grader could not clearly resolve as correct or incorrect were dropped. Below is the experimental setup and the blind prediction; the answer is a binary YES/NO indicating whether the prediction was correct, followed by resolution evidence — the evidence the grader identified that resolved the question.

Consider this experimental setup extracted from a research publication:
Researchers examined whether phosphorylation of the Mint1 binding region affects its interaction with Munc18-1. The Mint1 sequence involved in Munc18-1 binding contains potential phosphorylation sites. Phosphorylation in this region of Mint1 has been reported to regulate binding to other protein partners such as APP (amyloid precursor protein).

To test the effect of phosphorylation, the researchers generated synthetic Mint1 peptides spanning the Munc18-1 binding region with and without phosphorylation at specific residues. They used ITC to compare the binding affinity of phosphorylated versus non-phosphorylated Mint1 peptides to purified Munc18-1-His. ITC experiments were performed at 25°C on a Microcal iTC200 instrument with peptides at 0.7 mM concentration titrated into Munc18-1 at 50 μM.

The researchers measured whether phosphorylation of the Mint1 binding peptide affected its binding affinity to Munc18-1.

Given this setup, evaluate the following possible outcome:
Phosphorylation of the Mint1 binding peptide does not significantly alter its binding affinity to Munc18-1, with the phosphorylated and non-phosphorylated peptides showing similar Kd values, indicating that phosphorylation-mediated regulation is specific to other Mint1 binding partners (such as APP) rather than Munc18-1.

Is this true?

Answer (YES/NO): YES